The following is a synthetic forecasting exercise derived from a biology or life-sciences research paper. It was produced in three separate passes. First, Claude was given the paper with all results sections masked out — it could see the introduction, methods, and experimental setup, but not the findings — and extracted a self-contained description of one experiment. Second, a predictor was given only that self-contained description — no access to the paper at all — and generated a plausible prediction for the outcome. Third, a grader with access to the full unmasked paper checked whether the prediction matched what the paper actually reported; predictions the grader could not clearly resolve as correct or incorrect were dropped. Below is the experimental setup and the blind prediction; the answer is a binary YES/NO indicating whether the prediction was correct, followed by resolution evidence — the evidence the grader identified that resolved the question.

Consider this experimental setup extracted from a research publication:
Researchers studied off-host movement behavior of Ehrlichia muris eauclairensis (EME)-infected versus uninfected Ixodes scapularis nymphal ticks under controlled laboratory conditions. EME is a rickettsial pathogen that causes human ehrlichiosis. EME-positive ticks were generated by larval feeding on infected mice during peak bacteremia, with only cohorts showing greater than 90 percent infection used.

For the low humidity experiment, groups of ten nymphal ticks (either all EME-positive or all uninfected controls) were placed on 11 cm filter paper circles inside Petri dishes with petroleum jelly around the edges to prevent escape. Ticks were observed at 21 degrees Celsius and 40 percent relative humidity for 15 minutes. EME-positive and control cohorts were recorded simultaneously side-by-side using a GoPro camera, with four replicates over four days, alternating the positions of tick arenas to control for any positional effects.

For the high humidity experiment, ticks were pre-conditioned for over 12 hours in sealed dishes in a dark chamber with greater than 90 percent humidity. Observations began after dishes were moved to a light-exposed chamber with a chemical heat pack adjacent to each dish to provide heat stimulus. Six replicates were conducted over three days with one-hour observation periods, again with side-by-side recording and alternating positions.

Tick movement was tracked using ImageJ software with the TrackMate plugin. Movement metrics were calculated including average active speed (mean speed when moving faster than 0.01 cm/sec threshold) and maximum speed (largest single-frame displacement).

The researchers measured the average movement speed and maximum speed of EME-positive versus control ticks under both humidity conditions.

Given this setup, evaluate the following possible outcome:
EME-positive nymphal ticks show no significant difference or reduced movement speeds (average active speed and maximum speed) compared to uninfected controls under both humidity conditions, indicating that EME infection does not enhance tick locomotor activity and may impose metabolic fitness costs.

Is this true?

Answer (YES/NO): NO